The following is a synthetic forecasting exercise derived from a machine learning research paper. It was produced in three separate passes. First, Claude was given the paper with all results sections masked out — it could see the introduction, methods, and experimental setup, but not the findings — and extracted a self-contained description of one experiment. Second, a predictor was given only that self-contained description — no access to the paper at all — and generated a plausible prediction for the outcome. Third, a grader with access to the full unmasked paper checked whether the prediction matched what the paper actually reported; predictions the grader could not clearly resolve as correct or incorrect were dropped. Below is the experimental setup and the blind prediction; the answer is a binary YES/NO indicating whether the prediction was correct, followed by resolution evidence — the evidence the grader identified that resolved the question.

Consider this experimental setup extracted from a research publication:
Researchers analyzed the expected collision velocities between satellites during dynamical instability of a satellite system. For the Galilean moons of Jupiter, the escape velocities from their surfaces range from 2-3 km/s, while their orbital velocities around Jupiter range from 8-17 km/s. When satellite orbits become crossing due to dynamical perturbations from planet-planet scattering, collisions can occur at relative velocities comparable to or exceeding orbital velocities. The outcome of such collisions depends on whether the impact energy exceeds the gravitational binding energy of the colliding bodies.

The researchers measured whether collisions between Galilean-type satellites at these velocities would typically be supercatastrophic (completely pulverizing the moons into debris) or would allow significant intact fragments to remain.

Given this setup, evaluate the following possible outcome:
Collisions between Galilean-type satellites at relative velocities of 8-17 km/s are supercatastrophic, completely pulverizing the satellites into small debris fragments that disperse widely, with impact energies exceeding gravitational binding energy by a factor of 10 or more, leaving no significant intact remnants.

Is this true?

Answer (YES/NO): NO